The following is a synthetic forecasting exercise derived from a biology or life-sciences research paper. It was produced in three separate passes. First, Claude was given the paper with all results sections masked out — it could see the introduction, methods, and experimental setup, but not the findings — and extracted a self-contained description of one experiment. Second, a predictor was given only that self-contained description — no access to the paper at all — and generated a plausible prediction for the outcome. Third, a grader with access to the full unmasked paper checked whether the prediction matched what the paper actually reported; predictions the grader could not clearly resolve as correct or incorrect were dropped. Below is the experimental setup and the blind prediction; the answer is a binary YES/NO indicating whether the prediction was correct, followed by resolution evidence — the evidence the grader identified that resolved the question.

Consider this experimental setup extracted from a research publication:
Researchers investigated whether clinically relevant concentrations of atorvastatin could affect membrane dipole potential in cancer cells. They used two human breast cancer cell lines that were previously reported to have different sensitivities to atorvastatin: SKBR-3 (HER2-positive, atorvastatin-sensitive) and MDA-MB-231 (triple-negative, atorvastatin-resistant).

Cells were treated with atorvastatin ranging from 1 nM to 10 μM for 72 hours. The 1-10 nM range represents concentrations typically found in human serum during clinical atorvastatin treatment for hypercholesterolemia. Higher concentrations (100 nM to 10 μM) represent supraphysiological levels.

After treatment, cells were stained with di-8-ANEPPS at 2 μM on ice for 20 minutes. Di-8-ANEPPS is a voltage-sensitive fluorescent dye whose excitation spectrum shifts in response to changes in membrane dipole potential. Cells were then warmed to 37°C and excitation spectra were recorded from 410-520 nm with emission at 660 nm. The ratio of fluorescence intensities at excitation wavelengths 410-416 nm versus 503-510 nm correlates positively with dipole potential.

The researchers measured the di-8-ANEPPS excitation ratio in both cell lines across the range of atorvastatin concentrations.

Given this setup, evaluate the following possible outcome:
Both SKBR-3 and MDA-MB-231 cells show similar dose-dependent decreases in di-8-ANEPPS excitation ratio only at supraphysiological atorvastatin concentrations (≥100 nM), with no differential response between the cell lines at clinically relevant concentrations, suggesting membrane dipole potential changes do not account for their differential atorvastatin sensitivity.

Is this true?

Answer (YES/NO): NO